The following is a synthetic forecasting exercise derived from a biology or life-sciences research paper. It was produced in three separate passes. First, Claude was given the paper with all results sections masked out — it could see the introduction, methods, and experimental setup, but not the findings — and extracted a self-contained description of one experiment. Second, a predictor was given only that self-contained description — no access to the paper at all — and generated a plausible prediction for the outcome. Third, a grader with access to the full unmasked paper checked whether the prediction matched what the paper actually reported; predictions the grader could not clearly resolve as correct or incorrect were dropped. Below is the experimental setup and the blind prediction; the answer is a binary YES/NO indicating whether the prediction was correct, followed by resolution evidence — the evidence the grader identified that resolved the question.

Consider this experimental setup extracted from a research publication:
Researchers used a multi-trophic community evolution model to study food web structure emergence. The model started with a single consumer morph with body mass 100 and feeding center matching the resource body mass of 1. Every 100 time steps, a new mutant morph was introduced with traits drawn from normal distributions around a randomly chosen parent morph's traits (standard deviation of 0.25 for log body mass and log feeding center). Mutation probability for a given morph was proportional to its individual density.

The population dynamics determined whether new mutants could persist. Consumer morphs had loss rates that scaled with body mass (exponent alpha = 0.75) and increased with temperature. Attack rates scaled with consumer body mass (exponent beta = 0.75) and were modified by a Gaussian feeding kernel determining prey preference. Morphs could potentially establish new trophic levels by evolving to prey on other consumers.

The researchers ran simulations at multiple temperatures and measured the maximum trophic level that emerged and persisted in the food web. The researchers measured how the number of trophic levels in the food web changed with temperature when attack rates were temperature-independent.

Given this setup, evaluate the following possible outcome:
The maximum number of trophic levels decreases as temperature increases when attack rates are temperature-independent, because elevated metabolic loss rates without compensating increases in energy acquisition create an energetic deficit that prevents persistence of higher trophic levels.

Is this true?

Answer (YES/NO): YES